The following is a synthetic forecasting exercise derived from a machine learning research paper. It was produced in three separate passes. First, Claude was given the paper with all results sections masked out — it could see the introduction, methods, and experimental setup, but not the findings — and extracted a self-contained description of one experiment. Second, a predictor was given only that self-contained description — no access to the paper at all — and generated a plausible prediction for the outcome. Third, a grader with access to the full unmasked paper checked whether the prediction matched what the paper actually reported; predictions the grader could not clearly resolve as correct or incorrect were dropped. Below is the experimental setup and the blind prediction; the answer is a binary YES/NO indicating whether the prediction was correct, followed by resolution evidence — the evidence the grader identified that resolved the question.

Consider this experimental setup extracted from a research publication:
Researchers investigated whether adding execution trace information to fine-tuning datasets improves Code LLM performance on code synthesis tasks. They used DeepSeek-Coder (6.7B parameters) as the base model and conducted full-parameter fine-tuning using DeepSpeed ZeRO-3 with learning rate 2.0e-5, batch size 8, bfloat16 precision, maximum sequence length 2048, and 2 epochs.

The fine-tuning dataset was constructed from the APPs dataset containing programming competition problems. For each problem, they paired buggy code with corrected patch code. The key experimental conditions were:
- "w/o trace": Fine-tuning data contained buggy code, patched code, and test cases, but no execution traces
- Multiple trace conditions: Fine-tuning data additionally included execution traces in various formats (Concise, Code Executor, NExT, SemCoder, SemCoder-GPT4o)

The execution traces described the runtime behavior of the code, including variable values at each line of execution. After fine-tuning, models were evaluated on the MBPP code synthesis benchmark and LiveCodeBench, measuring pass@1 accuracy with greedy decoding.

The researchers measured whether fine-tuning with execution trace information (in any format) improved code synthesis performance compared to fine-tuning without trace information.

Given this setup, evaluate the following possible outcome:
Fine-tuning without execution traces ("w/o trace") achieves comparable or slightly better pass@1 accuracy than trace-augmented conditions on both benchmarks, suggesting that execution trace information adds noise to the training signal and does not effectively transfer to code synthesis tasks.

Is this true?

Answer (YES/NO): YES